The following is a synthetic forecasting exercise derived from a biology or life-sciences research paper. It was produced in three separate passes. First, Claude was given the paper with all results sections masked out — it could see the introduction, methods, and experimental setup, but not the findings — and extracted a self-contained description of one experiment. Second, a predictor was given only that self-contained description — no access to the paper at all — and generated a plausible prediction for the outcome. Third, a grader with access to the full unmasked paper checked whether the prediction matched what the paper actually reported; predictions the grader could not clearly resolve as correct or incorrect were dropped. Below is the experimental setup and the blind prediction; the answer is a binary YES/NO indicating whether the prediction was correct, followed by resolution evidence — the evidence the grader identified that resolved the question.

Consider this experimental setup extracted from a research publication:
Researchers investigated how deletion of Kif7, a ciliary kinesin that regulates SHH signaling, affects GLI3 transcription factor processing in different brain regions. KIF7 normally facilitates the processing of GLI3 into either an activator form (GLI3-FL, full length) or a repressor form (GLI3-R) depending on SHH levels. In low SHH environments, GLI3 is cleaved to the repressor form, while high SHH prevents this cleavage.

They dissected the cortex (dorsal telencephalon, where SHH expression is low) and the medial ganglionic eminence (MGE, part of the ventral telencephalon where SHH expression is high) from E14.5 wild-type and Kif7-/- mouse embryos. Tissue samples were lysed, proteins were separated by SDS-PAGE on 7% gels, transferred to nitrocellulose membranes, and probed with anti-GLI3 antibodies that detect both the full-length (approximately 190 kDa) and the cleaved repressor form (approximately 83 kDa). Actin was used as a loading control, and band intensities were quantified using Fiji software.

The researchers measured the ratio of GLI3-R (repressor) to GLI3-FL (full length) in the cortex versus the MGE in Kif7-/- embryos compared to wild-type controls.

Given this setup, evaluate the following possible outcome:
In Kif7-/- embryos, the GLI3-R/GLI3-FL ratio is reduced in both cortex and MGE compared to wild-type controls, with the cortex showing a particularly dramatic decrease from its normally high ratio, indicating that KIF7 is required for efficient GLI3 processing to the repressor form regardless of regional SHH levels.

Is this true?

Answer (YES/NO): NO